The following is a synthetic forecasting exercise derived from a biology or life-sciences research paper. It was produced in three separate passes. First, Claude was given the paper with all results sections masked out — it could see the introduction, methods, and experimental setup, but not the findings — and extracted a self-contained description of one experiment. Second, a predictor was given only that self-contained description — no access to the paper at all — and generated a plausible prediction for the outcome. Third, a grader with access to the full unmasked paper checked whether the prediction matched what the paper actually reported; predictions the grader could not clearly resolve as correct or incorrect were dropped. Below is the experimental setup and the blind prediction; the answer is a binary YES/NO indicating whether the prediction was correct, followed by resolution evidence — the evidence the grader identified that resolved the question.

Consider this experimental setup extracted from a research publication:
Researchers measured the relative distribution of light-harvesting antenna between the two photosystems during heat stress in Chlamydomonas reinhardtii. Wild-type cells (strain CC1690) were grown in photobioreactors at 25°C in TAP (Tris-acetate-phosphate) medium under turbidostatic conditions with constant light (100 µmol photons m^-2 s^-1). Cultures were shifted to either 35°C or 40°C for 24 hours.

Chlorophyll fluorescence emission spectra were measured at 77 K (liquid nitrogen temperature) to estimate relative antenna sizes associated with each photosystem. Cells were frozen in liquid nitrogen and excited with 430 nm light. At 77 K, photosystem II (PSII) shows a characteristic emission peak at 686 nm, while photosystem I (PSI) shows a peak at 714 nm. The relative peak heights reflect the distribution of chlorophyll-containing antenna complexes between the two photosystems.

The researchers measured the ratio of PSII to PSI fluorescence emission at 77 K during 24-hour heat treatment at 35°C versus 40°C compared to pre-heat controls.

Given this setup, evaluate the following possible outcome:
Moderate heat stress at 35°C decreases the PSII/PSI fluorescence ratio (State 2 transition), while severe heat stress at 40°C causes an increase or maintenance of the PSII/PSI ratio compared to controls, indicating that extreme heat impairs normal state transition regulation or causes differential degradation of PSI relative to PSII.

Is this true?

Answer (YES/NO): NO